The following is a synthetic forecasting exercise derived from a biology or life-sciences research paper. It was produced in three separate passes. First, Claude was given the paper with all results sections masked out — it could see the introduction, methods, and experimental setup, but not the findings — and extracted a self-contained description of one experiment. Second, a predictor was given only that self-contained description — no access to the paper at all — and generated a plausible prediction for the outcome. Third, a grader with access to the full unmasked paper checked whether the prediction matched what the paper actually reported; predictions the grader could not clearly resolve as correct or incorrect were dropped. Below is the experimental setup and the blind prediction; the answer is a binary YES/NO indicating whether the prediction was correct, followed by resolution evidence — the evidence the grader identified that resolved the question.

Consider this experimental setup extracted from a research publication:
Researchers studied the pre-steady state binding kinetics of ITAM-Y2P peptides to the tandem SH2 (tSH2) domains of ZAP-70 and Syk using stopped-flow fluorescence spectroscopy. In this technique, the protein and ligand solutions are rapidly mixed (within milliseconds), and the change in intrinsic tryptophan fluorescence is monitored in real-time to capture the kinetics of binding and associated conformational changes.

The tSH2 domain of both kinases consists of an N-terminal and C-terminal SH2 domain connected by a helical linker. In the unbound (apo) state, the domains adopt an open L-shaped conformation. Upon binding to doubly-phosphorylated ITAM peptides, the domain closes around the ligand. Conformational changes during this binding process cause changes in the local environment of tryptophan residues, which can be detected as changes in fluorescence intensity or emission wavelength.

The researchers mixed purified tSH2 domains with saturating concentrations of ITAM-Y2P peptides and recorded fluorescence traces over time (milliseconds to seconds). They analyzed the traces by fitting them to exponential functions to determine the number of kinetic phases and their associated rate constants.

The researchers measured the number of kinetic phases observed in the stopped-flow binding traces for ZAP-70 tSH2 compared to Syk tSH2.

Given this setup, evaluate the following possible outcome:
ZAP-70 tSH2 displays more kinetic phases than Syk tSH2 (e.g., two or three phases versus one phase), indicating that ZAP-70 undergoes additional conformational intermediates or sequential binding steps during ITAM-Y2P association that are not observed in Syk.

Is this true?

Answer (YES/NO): YES